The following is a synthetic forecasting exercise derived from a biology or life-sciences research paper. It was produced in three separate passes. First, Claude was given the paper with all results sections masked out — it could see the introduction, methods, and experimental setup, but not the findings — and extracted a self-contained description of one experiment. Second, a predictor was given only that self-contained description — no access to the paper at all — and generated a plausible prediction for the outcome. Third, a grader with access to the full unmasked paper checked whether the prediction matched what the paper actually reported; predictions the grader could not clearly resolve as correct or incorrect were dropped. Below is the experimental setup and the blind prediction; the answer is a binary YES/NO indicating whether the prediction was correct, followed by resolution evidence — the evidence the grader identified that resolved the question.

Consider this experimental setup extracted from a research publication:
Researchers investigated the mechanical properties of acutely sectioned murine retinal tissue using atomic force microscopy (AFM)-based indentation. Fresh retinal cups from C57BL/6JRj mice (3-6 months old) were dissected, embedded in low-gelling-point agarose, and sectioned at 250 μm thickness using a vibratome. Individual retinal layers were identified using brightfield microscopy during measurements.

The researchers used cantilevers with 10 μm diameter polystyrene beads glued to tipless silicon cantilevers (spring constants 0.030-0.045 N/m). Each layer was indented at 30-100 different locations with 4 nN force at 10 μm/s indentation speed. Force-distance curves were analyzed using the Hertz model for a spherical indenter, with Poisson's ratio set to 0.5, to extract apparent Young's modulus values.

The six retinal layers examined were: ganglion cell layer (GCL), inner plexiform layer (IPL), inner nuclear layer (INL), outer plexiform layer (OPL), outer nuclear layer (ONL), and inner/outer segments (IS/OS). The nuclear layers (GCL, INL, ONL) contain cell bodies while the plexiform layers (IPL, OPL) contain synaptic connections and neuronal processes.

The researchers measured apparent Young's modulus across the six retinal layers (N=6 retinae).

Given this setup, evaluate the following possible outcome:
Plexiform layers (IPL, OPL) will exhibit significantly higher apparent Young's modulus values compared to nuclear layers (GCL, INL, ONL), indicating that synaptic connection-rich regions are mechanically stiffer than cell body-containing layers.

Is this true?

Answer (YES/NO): NO